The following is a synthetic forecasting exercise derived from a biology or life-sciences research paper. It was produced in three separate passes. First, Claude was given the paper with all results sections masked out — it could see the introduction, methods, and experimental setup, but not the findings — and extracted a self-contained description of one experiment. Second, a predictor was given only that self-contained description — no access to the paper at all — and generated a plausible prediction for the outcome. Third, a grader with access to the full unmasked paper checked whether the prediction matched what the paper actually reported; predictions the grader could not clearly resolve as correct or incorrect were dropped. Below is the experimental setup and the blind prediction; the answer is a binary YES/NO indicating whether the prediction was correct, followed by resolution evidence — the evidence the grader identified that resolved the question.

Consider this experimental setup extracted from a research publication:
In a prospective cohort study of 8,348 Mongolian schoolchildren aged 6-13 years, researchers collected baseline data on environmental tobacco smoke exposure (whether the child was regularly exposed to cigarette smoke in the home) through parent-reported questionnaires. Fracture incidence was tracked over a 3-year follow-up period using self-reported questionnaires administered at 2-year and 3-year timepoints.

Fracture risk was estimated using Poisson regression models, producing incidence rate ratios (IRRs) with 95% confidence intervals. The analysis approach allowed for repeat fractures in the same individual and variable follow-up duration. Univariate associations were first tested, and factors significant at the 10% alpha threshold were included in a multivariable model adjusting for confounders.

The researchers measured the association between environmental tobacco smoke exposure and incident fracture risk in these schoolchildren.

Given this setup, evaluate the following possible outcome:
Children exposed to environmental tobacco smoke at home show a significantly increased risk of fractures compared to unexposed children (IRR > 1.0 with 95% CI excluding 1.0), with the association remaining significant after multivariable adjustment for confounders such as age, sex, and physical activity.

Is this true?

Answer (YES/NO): NO